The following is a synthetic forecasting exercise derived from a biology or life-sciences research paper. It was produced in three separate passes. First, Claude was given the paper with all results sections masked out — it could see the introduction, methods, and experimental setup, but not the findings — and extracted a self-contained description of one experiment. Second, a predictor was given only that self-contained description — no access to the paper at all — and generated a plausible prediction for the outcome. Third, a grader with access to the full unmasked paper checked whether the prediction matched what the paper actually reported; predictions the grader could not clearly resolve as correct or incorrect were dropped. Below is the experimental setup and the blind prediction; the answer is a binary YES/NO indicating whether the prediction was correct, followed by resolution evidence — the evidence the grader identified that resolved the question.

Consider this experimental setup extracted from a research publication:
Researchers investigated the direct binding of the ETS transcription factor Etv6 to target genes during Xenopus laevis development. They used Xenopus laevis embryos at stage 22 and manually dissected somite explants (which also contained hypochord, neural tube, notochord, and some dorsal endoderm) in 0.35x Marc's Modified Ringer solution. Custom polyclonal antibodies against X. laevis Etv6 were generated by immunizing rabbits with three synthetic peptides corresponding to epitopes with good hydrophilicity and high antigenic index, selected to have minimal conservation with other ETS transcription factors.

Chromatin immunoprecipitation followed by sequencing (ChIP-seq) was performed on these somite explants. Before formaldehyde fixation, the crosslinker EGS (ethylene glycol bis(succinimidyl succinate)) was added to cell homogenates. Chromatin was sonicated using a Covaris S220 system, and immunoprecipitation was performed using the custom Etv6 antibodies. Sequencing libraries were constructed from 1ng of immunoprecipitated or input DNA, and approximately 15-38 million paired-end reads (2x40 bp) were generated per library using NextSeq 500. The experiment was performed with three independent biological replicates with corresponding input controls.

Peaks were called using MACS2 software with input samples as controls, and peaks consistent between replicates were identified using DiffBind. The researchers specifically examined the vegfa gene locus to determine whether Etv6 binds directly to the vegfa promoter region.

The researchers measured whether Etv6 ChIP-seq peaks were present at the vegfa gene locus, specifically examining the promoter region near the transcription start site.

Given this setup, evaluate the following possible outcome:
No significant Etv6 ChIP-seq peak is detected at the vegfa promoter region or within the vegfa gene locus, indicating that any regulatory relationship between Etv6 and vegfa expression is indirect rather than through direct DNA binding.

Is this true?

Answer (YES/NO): NO